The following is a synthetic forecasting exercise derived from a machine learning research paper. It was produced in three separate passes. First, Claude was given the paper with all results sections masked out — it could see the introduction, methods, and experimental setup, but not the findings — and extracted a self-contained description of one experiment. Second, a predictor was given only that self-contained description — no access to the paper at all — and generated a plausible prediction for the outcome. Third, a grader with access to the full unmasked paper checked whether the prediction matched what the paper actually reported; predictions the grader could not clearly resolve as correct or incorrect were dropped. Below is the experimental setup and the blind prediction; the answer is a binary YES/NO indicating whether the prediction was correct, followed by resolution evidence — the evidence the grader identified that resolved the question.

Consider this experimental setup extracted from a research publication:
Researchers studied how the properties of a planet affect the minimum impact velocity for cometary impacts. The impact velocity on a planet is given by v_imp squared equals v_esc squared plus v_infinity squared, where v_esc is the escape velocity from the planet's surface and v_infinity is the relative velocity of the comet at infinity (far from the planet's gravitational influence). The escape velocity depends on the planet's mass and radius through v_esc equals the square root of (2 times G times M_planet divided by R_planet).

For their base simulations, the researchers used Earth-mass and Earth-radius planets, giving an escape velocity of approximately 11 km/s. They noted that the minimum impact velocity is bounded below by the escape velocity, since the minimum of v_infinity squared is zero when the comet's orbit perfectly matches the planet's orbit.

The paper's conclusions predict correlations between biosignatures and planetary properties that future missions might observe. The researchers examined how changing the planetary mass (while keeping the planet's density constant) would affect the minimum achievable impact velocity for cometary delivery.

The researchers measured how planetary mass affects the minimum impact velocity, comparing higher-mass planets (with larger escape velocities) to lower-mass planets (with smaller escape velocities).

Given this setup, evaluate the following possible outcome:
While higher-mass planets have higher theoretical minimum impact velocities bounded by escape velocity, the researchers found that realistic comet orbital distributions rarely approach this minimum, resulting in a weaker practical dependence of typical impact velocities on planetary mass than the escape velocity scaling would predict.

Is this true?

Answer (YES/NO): NO